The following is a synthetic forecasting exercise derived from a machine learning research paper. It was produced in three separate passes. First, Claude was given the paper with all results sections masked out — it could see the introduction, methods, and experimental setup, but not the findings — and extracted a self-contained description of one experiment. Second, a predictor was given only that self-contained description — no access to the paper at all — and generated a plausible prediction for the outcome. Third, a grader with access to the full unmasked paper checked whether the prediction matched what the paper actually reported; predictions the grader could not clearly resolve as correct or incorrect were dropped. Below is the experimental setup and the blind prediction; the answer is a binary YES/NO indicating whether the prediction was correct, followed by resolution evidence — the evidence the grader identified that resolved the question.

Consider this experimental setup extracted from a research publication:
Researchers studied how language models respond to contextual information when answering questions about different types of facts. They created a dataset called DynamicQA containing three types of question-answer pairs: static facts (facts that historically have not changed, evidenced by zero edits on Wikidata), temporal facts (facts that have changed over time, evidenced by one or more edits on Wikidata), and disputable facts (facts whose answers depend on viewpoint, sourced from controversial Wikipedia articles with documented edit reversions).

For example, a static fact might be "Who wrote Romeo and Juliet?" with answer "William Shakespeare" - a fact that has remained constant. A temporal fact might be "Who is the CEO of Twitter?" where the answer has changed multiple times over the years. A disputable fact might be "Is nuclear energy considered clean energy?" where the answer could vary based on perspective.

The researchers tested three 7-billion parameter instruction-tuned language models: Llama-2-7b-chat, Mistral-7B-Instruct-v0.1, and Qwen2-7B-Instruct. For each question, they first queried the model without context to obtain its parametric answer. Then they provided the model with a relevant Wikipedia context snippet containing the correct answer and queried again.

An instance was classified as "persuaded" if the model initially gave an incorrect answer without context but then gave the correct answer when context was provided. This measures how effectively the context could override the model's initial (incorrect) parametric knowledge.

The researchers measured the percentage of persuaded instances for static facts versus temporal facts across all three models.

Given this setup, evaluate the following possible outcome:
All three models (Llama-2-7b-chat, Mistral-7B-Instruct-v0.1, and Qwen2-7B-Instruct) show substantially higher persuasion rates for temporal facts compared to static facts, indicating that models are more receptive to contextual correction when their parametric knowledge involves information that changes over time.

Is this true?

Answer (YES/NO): NO